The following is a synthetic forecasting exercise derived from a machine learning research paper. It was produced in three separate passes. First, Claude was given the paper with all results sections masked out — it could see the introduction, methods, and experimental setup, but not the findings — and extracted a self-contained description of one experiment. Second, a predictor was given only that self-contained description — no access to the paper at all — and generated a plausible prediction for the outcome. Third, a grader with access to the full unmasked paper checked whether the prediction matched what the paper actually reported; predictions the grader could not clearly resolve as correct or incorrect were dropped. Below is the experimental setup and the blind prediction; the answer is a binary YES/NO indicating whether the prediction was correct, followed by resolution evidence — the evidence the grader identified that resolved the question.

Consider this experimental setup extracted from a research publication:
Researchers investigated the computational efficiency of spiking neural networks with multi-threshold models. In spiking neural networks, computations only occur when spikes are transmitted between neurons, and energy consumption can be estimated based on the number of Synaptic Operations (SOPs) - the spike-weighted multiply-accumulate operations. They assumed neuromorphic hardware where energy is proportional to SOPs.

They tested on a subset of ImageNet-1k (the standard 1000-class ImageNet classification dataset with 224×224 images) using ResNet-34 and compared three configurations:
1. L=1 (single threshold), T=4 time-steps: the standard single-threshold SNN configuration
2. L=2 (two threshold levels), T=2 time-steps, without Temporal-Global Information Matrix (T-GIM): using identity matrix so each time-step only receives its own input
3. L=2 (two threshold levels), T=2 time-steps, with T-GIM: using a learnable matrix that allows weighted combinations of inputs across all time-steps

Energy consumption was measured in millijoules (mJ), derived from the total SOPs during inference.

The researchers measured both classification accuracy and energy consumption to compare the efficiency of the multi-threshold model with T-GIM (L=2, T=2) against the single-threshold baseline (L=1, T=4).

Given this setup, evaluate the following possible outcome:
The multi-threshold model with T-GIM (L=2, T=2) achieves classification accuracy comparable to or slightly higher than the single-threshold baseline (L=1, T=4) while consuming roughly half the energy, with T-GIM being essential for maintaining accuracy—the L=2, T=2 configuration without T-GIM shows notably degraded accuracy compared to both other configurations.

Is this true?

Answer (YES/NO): NO